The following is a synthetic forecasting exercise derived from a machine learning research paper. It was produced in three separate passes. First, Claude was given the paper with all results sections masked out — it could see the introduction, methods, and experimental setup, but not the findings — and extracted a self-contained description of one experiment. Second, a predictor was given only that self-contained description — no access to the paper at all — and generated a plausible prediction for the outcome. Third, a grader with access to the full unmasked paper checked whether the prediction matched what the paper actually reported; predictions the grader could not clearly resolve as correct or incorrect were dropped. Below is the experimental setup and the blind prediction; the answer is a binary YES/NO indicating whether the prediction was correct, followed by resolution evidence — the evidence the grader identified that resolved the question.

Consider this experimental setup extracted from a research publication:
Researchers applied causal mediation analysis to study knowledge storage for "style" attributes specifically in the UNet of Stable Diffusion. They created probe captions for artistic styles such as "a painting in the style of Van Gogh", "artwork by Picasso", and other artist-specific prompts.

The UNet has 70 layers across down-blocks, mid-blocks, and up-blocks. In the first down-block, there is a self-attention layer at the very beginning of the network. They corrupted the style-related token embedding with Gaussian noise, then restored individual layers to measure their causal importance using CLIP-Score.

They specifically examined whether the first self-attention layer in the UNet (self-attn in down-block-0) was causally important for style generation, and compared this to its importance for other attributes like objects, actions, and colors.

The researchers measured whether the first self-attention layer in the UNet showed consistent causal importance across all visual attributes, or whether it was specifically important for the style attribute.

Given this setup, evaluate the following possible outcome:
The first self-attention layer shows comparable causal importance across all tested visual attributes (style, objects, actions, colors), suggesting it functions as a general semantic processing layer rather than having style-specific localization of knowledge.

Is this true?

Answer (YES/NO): NO